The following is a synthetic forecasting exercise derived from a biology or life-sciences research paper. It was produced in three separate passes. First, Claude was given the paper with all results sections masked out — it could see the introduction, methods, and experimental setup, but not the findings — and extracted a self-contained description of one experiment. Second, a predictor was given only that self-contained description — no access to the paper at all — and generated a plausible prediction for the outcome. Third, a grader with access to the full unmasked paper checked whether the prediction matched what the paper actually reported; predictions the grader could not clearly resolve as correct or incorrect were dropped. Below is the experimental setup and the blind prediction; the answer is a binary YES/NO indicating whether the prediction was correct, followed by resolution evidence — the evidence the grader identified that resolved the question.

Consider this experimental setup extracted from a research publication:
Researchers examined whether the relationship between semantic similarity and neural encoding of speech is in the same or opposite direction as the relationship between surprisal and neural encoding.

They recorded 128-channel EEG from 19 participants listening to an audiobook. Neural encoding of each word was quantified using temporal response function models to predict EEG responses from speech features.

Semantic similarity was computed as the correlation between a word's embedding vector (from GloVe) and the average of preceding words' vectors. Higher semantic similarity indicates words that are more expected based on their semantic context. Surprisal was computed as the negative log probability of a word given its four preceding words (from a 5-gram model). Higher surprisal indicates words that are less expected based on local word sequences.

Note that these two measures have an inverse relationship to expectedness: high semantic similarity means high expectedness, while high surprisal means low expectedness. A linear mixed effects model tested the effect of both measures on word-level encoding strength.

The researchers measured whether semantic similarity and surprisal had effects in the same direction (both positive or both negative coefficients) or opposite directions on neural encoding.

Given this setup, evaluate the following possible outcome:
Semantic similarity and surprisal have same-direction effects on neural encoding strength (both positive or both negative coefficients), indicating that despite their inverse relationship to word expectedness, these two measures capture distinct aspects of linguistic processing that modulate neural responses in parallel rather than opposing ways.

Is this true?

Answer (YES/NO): YES